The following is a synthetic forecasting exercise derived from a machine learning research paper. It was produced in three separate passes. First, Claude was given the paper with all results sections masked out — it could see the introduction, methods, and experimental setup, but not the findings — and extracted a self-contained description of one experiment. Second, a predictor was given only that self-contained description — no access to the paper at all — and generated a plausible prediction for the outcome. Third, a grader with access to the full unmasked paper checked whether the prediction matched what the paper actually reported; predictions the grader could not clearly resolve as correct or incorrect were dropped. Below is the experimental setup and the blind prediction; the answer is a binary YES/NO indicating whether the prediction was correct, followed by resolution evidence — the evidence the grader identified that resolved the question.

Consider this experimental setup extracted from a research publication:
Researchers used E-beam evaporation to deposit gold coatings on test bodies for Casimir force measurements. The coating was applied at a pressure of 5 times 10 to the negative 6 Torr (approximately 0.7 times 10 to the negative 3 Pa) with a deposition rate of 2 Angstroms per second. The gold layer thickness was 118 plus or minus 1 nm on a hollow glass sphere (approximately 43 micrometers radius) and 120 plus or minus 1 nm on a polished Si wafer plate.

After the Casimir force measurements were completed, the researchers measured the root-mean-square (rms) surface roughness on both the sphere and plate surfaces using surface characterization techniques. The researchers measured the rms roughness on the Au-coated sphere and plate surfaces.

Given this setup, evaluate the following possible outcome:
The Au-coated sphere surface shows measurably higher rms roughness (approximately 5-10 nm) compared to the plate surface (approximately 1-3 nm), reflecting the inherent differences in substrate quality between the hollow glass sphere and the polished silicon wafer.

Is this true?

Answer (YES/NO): NO